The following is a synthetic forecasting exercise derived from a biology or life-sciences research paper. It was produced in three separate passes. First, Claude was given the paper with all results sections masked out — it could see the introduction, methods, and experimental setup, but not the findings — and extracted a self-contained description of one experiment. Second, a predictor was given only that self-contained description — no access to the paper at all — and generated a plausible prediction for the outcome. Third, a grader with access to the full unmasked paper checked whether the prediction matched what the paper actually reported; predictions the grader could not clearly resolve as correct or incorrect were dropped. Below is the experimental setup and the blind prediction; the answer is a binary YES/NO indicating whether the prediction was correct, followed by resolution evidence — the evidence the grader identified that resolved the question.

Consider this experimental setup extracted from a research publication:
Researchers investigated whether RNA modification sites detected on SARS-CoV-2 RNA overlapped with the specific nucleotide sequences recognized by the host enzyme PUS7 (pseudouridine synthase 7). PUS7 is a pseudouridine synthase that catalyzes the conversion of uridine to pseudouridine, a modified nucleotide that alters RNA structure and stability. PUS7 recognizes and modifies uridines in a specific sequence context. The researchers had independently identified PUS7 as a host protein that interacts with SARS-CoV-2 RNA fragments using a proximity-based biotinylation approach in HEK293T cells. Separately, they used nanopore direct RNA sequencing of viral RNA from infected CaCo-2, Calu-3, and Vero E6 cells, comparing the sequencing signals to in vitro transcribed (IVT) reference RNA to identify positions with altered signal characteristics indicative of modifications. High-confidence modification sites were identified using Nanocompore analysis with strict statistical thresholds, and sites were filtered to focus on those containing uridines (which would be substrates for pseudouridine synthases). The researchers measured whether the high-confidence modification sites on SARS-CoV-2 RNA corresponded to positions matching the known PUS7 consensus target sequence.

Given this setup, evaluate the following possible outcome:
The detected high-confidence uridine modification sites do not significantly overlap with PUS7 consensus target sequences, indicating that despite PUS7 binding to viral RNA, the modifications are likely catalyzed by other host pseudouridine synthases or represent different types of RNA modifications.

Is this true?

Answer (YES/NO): NO